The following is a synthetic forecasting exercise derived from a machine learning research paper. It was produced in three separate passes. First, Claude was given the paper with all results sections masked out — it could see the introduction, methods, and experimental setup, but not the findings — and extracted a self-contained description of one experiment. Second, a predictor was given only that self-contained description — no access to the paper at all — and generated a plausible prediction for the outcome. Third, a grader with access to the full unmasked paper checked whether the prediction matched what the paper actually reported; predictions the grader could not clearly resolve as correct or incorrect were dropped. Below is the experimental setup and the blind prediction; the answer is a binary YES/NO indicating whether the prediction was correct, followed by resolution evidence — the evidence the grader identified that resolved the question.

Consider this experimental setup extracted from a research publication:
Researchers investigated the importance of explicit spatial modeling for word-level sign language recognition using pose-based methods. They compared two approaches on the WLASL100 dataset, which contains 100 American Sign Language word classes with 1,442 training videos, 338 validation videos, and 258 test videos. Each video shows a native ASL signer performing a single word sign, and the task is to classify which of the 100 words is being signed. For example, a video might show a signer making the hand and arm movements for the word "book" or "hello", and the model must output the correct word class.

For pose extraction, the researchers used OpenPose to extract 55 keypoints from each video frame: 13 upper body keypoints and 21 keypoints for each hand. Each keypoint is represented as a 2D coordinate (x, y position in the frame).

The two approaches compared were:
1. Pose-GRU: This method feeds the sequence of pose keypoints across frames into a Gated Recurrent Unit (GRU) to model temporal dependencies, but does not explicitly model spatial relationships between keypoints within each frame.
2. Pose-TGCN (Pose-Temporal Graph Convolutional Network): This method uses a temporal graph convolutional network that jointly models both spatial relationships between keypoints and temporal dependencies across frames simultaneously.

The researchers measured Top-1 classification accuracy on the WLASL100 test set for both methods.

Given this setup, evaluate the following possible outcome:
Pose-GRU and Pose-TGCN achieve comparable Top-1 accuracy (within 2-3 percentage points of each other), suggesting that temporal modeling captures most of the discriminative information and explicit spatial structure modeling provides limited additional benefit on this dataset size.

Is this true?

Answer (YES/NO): NO